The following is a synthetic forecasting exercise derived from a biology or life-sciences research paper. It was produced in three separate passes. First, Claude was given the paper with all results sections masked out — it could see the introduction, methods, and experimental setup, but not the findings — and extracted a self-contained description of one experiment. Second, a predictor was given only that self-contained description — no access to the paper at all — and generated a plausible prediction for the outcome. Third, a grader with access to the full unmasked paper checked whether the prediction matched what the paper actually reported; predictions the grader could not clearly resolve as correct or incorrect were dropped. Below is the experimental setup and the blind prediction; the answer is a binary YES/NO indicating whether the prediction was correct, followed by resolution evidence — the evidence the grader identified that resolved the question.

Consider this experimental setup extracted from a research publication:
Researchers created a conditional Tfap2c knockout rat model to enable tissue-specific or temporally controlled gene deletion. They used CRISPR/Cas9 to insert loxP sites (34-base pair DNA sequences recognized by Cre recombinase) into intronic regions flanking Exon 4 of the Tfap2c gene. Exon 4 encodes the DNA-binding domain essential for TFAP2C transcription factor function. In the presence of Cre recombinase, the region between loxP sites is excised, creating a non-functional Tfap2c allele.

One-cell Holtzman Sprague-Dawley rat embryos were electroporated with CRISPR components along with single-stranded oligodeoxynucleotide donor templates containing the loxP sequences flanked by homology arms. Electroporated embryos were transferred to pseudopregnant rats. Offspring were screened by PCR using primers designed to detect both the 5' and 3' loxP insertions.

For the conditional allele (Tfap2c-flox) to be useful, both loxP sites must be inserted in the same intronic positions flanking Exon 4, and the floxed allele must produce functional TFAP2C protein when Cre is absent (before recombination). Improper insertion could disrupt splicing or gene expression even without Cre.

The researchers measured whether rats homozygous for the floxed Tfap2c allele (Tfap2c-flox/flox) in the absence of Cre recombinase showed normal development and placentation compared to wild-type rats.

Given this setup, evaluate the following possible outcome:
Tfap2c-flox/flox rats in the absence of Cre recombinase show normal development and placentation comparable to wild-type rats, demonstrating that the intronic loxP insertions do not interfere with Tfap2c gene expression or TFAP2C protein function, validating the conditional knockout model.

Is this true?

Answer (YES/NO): YES